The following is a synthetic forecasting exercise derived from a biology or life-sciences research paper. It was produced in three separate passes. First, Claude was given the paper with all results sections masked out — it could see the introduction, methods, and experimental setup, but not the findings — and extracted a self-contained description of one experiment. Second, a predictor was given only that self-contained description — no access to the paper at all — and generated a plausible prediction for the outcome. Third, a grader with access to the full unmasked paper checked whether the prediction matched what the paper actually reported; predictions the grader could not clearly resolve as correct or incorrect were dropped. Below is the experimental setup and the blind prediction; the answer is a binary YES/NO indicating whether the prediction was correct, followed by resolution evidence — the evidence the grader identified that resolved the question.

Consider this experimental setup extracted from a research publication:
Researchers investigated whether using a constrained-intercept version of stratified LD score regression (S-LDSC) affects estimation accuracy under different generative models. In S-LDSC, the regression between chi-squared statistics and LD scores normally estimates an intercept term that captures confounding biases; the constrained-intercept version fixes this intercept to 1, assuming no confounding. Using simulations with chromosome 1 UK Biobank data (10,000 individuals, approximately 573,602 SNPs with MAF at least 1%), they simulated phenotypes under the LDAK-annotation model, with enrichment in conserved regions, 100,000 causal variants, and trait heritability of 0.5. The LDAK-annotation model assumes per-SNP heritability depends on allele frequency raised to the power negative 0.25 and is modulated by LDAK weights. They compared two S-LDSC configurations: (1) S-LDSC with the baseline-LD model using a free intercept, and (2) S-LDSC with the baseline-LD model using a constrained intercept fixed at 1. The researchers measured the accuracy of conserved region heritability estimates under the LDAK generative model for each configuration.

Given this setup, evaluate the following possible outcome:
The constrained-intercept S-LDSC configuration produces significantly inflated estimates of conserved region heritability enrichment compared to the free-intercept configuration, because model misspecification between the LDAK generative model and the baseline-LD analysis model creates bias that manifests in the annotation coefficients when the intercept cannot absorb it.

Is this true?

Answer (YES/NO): NO